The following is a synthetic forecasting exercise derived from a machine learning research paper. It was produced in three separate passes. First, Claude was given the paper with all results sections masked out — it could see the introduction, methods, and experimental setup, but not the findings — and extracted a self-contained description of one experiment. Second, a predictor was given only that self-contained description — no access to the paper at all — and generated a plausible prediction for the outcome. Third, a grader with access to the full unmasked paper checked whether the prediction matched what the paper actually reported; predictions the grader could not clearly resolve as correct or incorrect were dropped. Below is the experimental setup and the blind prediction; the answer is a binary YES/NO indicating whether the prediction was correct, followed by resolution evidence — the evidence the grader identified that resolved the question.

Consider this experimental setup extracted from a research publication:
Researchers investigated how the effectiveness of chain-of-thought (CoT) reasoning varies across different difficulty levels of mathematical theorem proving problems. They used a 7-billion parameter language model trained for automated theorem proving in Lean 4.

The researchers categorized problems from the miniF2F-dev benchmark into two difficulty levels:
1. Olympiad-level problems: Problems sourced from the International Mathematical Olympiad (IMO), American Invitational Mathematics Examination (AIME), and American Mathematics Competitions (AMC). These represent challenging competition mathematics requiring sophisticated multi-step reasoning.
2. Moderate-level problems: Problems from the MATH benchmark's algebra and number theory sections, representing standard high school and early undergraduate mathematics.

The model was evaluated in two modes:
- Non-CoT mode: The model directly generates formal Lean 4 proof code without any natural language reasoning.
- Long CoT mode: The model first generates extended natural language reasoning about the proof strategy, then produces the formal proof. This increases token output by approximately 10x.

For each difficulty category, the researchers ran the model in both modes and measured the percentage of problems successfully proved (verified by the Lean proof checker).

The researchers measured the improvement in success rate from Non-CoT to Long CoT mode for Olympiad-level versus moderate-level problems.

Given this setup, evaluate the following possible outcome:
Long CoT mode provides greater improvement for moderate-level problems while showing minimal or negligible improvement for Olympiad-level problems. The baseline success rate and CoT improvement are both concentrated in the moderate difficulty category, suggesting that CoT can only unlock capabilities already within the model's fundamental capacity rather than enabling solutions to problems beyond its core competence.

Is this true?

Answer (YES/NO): NO